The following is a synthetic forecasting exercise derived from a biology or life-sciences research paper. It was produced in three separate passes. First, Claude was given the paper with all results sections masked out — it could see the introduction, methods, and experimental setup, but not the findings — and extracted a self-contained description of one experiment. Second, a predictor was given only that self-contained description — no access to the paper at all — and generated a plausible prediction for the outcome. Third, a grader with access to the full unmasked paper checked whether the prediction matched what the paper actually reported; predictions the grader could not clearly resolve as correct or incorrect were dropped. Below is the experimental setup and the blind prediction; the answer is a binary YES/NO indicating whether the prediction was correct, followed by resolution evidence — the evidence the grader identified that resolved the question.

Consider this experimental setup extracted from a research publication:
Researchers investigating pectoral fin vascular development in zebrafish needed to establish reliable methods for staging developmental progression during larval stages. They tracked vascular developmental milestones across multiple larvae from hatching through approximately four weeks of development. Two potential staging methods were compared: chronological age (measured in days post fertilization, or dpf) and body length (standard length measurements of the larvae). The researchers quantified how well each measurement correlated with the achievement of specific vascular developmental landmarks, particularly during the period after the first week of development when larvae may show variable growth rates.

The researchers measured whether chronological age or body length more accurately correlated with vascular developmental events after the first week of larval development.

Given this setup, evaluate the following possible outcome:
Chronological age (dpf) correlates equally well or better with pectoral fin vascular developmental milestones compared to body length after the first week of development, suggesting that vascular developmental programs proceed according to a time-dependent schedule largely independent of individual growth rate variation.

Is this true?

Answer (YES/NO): NO